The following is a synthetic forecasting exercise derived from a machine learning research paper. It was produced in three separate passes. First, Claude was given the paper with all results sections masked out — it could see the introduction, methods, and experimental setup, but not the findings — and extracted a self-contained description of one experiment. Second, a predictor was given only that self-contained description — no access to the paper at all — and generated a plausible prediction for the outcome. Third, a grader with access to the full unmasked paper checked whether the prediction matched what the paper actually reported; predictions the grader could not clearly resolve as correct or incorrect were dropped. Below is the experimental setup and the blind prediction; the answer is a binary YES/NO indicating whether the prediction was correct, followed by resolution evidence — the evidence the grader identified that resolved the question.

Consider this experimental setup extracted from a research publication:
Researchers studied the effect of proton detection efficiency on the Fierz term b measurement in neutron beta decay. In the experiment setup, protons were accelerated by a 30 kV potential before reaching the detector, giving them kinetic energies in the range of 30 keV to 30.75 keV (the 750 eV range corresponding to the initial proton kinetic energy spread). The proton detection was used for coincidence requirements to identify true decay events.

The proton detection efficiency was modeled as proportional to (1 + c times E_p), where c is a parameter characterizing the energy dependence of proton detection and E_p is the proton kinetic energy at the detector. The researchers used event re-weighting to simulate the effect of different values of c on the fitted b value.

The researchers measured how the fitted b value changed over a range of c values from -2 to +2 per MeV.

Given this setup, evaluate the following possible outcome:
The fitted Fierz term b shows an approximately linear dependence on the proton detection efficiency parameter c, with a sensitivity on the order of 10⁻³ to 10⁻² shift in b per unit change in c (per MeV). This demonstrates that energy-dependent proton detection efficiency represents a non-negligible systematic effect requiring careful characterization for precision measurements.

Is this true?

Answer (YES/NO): NO